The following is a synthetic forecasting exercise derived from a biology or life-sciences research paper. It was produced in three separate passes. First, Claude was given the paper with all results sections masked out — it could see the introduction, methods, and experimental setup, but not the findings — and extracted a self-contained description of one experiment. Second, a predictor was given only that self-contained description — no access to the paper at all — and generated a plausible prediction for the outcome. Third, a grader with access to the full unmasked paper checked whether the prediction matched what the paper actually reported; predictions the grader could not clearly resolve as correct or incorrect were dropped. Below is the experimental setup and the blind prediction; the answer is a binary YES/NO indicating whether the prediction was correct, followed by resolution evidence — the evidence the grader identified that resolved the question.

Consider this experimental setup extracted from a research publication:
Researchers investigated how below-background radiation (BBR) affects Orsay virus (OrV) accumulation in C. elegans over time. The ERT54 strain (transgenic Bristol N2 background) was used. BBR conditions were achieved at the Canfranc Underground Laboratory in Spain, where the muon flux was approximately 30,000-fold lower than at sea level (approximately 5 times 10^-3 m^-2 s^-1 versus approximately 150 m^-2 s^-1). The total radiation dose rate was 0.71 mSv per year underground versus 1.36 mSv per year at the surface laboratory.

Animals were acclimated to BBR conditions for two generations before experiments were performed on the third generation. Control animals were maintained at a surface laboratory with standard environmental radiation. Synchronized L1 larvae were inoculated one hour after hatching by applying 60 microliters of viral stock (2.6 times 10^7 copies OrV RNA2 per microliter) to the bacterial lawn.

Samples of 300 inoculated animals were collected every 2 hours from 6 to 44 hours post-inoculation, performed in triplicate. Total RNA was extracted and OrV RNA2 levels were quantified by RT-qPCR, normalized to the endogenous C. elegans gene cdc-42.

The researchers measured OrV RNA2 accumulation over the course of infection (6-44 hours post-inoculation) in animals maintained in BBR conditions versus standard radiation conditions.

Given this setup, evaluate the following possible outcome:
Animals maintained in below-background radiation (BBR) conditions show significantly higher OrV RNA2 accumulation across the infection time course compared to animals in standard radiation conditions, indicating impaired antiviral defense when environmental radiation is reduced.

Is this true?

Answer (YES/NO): YES